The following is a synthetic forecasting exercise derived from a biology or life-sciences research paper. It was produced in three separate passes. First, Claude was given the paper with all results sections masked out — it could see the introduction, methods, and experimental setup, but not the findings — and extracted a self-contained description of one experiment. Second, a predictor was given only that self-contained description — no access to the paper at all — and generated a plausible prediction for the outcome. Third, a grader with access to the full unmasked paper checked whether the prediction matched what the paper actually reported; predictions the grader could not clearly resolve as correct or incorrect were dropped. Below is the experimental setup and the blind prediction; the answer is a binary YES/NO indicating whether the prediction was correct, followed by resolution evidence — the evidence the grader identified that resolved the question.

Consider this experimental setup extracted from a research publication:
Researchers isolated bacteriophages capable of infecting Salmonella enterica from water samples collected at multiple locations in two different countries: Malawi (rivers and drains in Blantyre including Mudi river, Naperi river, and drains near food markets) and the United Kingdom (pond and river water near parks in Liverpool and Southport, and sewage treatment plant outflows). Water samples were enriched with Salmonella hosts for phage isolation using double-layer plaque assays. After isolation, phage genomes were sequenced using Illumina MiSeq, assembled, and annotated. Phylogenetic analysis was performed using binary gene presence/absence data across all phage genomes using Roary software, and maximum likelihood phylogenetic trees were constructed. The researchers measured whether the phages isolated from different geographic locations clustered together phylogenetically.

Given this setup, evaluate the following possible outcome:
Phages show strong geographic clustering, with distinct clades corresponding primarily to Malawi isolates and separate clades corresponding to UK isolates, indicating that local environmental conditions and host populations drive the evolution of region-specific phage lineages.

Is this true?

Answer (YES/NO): NO